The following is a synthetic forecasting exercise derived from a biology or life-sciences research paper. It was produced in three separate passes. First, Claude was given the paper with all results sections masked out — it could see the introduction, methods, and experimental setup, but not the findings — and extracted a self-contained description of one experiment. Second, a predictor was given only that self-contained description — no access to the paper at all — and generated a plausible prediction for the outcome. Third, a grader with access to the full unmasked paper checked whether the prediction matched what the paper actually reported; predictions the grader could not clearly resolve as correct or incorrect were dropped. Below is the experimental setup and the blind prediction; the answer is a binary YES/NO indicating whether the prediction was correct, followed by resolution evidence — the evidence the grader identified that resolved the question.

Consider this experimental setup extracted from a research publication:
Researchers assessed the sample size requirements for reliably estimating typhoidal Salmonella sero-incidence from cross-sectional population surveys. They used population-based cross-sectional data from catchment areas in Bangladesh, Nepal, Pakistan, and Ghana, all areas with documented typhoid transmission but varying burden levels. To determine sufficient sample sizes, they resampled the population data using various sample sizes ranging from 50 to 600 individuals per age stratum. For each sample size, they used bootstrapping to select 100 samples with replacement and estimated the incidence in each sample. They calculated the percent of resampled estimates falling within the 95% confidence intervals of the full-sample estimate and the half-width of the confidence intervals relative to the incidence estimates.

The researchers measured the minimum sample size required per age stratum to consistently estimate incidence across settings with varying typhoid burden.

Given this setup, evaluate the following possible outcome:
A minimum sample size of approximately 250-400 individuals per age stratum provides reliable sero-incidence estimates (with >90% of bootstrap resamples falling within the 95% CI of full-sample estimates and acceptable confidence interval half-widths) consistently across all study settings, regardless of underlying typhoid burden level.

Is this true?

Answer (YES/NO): NO